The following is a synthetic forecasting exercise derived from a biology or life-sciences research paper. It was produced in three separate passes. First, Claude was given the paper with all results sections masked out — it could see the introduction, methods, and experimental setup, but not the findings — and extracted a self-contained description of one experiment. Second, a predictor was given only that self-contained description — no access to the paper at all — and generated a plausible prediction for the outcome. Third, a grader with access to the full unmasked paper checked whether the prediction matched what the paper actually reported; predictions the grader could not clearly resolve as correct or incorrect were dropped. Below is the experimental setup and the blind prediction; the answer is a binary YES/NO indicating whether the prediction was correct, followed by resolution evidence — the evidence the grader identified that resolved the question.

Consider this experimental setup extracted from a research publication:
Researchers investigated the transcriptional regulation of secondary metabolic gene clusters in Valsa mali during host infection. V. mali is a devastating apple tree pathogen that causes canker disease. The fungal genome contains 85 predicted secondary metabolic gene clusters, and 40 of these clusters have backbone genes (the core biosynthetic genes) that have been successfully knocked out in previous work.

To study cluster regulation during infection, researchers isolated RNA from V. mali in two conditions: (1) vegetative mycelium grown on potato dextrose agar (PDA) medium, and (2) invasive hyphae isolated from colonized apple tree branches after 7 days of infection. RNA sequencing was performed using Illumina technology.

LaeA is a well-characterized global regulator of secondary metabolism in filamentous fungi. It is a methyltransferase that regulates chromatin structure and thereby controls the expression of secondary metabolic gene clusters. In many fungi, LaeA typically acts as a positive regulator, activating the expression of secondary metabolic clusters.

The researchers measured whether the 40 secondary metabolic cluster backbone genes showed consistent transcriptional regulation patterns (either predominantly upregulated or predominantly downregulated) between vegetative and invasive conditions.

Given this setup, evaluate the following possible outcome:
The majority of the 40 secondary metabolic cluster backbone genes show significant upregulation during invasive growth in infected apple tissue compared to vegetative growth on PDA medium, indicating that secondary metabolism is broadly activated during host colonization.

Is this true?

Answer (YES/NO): NO